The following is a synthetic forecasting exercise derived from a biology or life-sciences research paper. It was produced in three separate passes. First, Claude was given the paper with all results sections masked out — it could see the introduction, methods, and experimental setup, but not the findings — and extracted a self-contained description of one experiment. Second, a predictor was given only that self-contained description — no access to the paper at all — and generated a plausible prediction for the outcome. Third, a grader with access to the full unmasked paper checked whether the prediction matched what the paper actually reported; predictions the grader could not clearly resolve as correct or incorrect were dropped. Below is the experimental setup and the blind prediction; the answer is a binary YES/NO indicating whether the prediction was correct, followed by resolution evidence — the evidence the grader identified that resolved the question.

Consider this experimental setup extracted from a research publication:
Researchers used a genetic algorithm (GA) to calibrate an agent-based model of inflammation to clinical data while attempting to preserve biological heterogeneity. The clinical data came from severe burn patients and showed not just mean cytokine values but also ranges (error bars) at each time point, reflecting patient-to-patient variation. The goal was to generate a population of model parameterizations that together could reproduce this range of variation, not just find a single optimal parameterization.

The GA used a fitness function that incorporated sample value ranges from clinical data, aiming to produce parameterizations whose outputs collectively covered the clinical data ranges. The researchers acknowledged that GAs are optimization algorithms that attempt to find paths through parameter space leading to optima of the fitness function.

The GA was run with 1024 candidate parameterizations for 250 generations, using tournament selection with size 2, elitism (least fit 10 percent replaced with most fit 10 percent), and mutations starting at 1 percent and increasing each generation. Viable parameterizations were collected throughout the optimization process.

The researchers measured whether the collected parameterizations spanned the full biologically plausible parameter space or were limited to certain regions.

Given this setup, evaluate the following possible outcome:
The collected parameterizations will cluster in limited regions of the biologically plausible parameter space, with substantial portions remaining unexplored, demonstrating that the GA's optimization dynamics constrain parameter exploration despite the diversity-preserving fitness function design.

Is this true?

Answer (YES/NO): YES